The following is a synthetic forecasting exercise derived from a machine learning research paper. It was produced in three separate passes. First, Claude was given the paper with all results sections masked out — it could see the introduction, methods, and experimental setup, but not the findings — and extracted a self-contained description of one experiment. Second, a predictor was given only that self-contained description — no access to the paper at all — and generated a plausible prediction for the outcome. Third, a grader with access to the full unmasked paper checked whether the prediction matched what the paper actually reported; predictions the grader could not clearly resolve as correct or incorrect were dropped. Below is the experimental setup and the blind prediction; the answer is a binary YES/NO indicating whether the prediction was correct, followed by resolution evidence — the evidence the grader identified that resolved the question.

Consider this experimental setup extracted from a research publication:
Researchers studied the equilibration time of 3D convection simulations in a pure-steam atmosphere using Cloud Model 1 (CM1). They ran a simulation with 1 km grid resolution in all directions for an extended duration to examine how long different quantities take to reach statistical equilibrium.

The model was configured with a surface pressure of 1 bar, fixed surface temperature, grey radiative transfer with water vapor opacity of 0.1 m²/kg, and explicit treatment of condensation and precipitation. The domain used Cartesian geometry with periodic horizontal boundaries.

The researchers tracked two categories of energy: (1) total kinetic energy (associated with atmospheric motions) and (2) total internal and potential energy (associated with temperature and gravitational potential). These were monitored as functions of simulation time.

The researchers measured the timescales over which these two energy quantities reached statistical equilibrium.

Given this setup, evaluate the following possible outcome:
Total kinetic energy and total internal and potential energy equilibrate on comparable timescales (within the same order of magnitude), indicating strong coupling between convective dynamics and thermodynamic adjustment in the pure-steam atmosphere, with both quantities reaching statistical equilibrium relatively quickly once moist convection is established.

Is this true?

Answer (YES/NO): NO